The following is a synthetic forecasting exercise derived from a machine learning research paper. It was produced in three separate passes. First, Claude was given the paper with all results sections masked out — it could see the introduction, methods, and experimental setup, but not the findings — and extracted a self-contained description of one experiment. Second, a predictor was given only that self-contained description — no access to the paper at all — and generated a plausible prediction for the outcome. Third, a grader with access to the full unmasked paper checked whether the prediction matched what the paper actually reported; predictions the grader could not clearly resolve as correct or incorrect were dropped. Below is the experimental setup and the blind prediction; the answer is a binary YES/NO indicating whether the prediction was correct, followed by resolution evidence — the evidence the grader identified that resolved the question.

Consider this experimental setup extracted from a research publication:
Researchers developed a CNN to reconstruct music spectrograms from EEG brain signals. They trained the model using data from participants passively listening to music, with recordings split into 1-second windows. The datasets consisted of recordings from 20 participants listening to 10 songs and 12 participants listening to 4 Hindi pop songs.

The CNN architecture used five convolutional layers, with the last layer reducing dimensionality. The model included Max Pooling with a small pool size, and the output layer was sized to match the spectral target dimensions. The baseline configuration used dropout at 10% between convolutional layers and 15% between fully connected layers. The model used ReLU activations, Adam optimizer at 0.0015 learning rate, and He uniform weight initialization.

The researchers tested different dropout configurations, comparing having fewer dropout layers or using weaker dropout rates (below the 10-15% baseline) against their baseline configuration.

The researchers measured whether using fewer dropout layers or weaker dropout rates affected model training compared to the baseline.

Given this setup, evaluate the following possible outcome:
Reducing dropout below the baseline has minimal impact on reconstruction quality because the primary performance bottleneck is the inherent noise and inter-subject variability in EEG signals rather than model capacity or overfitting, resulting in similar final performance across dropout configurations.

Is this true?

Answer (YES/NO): YES